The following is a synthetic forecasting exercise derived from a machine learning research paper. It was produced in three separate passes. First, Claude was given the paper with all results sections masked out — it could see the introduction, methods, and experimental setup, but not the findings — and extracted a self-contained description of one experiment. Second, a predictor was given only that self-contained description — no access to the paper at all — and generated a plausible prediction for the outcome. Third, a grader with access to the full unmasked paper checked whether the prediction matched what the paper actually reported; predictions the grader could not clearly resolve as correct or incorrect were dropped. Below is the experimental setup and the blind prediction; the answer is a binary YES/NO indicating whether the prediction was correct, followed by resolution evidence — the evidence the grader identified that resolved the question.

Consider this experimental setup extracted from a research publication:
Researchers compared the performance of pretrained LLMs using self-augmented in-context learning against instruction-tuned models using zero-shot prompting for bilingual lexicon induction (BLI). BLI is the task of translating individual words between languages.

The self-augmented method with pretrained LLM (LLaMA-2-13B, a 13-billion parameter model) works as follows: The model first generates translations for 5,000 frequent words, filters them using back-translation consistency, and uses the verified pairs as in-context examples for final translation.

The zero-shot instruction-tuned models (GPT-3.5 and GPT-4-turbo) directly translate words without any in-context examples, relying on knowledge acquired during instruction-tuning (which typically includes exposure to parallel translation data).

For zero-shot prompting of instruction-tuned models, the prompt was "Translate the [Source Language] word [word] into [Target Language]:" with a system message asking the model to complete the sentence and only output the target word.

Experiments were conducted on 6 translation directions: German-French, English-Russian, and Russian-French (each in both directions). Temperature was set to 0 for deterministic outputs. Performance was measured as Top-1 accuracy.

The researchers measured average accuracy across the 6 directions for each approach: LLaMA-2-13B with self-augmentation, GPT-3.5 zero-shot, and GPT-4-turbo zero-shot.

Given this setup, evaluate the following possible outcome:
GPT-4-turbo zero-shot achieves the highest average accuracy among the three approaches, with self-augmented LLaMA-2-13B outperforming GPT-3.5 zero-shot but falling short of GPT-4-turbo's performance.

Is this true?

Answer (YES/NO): NO